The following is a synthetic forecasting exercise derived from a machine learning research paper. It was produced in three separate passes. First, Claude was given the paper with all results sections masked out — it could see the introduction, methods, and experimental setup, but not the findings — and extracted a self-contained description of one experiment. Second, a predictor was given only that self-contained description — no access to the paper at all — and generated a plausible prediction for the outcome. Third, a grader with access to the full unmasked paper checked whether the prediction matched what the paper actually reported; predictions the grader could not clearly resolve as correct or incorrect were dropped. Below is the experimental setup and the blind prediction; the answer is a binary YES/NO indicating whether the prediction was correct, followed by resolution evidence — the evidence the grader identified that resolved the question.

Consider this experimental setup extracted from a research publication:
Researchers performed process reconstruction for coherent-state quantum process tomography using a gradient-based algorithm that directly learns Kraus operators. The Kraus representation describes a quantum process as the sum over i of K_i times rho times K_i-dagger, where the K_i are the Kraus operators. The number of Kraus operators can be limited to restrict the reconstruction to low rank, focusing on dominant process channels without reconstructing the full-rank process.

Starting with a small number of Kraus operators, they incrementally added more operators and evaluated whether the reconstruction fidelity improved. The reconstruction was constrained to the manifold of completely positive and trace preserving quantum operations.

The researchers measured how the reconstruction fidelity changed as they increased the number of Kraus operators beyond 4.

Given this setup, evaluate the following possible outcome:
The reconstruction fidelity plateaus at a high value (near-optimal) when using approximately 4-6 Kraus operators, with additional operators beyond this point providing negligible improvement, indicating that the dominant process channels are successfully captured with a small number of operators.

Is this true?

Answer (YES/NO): YES